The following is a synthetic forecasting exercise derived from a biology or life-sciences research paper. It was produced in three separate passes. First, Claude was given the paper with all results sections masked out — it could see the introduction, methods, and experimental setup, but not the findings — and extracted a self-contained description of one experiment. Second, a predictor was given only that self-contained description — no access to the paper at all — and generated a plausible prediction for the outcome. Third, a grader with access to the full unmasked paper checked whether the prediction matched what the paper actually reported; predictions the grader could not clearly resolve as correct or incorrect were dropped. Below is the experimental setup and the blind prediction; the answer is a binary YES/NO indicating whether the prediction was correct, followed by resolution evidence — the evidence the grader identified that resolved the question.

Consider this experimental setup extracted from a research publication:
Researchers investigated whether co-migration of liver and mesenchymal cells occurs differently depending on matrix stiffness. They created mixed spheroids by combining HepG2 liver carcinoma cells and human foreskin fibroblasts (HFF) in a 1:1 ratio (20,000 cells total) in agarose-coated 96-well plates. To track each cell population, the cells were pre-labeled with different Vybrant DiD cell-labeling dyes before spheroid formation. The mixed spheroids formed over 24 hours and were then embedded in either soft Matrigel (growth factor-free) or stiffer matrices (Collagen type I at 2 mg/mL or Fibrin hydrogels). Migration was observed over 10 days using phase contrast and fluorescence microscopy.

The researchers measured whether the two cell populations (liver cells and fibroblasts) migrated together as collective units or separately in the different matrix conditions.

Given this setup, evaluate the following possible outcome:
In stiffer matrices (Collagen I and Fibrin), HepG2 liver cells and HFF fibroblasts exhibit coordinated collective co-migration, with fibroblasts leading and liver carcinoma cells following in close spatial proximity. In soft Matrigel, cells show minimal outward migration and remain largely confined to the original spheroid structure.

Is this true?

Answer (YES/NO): NO